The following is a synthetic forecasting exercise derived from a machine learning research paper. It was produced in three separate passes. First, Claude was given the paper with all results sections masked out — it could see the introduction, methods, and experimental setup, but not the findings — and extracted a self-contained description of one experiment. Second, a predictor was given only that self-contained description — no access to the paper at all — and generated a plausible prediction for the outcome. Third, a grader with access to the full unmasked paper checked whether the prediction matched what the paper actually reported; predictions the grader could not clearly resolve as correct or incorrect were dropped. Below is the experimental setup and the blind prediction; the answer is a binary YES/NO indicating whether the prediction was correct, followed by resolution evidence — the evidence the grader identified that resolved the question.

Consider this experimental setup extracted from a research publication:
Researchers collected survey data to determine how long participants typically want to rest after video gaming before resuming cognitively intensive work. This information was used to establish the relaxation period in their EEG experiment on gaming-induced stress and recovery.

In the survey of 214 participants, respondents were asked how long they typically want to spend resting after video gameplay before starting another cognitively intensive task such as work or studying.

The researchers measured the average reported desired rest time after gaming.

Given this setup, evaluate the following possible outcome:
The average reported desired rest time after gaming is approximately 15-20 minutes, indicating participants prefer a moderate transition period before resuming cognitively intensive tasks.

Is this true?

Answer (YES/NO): NO